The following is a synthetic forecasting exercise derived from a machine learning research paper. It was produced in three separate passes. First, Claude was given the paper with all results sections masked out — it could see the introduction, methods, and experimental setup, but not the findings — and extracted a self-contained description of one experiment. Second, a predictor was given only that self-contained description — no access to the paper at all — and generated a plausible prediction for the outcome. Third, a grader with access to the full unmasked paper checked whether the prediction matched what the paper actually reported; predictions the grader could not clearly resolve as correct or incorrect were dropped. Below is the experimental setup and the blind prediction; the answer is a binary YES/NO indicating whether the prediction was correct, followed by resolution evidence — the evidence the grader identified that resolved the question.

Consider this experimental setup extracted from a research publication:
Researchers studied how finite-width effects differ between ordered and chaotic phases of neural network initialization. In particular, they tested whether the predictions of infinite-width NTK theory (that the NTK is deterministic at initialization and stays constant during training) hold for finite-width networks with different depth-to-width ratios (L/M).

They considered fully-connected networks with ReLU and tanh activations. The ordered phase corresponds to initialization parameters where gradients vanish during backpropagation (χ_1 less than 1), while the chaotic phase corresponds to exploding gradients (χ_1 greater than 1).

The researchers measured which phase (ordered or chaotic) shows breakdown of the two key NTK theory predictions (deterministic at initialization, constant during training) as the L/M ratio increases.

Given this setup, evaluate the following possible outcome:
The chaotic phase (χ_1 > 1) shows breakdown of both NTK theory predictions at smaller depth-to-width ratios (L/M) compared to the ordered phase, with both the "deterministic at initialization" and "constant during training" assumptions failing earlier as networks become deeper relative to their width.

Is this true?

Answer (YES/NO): YES